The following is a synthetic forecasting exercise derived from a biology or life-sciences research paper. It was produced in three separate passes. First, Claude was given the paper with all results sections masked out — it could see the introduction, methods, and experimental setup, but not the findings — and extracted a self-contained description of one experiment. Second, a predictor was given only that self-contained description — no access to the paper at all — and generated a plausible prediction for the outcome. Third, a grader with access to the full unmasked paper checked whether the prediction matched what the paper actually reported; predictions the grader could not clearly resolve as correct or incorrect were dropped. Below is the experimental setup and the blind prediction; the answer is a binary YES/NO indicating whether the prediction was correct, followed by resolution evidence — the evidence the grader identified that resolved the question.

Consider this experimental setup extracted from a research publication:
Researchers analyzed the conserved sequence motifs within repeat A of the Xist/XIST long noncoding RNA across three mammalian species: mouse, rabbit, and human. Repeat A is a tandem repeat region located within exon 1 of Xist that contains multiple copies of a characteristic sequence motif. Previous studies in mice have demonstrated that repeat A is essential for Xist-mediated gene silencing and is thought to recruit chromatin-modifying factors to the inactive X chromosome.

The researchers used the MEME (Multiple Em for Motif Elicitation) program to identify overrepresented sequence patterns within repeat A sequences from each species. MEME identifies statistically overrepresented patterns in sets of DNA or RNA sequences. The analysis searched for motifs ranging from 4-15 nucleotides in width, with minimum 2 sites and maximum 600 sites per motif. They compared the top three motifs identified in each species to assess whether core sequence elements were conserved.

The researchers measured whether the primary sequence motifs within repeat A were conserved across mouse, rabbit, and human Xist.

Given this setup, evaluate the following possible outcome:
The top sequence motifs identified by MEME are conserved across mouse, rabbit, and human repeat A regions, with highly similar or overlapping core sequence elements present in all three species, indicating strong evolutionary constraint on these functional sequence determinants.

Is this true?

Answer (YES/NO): NO